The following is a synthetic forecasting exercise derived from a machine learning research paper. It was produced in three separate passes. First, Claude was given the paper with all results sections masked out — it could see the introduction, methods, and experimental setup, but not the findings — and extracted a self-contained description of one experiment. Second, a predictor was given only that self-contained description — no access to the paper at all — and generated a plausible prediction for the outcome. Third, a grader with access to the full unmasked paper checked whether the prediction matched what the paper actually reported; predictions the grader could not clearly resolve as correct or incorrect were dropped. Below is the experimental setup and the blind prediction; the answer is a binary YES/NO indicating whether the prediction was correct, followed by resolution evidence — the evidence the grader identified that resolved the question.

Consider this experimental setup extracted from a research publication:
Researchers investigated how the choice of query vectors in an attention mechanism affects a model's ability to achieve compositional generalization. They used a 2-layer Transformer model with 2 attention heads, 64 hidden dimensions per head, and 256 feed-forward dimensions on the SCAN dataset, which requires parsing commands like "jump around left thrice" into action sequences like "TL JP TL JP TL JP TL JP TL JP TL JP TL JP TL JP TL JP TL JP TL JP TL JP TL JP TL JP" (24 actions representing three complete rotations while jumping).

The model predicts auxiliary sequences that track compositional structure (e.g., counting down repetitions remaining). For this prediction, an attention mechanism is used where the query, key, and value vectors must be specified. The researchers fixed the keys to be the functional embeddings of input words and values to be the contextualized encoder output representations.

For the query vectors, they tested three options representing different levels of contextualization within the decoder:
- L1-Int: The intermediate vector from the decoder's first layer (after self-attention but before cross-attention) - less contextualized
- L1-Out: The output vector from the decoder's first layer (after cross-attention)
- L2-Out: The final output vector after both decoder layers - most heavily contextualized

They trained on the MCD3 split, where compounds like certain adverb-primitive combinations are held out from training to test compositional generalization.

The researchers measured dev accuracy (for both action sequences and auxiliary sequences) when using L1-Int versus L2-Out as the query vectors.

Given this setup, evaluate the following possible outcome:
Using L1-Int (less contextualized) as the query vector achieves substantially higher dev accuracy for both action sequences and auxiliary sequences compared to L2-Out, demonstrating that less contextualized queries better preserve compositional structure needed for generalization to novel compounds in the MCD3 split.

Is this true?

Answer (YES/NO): YES